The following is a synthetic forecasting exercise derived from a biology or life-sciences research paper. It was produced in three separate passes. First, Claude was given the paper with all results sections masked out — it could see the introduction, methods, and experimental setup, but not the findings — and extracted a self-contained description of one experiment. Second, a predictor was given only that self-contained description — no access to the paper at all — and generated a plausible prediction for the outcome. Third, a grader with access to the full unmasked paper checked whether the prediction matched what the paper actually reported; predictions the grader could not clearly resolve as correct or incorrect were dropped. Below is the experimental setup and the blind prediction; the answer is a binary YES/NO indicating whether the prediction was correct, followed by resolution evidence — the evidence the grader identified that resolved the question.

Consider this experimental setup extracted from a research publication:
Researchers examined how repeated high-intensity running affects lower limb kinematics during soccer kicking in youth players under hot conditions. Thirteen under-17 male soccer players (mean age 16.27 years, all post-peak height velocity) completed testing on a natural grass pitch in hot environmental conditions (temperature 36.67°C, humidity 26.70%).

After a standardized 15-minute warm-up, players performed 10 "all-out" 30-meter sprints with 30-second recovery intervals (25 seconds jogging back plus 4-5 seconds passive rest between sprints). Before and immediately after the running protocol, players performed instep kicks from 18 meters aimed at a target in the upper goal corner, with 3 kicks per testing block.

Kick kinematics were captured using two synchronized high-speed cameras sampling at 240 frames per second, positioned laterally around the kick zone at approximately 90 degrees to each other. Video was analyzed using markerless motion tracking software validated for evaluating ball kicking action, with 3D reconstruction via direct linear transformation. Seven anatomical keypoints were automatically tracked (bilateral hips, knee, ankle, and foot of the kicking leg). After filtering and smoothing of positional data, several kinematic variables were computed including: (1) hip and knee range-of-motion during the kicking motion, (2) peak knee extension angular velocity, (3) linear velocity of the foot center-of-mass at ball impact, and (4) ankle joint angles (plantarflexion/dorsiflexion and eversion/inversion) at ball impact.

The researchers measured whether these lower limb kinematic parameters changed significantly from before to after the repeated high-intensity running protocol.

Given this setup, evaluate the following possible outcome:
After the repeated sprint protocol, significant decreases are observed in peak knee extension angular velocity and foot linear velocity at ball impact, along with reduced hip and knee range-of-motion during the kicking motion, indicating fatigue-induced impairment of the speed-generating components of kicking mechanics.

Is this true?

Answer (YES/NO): NO